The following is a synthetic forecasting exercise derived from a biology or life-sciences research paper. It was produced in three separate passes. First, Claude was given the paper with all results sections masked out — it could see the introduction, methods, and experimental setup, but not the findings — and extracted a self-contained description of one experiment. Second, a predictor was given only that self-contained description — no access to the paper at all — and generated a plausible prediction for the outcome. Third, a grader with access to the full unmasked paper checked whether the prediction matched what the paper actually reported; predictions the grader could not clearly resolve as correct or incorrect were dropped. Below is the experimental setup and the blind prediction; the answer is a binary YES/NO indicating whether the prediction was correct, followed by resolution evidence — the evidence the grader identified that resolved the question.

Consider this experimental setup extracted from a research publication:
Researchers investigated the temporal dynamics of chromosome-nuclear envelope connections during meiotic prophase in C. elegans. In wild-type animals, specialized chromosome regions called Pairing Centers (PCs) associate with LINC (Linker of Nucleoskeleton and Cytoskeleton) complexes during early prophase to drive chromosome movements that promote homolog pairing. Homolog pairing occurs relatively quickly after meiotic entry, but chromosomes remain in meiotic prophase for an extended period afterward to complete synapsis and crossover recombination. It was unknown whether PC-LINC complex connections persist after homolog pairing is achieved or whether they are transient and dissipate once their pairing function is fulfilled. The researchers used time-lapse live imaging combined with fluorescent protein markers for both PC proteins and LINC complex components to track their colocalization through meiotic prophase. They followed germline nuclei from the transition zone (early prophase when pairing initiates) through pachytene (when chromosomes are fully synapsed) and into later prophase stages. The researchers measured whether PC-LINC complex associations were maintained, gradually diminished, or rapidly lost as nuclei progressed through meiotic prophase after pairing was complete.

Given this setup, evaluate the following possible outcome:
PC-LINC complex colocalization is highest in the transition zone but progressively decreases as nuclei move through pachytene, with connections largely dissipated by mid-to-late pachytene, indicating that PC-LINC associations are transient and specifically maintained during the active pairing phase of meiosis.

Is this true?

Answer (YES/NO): NO